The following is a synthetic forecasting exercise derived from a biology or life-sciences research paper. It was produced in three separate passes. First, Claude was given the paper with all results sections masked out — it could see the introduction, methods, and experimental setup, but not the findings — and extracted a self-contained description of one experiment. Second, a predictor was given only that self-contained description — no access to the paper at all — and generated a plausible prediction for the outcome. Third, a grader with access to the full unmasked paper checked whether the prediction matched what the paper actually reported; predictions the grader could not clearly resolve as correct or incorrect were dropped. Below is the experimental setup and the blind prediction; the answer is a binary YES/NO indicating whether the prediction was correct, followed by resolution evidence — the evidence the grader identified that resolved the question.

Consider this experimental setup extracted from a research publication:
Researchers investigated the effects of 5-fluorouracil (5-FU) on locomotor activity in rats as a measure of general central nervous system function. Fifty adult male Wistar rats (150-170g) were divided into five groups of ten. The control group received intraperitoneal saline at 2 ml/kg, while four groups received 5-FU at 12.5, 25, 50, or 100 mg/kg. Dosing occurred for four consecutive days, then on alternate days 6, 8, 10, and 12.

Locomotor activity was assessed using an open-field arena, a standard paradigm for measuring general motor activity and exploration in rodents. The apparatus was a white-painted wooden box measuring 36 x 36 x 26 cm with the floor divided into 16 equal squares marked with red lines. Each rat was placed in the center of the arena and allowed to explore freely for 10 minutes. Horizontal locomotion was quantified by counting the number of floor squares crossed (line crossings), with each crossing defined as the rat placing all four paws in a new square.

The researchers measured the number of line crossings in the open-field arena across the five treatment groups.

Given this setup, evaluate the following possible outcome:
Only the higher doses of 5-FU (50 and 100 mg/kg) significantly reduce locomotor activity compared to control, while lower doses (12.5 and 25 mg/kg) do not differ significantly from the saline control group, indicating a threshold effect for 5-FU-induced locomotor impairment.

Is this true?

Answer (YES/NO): NO